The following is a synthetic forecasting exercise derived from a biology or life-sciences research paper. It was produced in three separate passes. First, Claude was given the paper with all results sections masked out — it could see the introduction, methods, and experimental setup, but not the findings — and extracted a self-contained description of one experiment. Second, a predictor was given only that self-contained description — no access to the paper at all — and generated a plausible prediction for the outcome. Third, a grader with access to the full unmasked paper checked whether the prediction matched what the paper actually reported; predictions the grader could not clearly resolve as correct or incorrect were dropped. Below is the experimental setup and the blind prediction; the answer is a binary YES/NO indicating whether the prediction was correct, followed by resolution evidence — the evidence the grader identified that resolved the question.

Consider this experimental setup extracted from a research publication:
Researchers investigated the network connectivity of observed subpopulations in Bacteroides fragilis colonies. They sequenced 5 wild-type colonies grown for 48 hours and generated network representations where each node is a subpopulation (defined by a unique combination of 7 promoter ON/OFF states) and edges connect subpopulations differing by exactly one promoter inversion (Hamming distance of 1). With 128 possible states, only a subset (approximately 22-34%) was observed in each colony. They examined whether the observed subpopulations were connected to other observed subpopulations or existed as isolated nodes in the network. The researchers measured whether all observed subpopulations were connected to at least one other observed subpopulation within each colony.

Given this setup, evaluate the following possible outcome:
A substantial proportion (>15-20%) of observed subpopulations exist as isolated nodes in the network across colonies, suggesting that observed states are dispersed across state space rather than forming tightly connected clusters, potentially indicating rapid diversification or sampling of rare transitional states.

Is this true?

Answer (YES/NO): NO